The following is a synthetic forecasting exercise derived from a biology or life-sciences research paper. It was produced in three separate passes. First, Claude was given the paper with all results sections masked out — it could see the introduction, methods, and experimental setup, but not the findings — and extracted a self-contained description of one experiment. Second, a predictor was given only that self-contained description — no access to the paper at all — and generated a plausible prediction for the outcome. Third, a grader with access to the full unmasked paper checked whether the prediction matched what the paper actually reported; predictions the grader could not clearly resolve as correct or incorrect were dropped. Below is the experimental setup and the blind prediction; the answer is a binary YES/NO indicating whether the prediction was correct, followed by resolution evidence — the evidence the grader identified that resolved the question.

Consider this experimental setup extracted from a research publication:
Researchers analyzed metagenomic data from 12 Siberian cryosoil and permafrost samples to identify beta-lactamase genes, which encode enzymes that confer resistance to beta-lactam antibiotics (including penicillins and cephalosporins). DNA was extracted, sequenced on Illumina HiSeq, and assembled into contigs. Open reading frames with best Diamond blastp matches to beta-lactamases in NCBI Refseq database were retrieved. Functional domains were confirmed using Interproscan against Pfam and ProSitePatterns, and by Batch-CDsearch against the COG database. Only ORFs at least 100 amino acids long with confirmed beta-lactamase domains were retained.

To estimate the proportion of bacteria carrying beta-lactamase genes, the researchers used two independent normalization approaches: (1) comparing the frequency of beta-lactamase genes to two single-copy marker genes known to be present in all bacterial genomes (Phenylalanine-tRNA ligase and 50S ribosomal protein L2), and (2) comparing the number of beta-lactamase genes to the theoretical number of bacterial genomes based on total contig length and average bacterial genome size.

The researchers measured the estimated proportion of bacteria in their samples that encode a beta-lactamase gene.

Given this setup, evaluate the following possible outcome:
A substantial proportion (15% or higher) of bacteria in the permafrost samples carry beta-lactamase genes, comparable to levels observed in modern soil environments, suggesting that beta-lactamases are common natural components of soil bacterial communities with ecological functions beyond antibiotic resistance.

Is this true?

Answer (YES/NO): NO